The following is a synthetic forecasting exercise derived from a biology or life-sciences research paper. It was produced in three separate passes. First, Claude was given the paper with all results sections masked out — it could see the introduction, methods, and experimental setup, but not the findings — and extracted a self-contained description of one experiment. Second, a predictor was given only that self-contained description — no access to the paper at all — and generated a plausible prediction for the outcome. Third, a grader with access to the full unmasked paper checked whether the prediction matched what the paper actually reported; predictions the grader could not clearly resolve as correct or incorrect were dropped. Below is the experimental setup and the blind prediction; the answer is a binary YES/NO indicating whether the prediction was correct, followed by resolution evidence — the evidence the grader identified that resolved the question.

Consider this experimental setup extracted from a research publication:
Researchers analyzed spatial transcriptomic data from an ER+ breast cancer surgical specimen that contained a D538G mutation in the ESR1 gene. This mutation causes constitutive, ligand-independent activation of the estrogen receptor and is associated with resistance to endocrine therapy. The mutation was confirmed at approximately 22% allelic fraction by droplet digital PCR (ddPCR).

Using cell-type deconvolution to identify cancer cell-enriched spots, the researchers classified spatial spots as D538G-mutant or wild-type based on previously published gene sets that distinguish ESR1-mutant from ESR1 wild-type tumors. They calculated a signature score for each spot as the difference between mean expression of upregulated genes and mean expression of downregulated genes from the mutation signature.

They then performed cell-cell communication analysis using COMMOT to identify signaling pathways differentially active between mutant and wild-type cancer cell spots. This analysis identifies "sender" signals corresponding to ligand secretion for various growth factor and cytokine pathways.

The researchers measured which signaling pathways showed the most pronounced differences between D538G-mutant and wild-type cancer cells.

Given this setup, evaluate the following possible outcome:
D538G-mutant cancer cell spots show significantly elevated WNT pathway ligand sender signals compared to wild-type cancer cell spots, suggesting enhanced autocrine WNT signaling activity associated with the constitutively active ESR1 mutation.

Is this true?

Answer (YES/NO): NO